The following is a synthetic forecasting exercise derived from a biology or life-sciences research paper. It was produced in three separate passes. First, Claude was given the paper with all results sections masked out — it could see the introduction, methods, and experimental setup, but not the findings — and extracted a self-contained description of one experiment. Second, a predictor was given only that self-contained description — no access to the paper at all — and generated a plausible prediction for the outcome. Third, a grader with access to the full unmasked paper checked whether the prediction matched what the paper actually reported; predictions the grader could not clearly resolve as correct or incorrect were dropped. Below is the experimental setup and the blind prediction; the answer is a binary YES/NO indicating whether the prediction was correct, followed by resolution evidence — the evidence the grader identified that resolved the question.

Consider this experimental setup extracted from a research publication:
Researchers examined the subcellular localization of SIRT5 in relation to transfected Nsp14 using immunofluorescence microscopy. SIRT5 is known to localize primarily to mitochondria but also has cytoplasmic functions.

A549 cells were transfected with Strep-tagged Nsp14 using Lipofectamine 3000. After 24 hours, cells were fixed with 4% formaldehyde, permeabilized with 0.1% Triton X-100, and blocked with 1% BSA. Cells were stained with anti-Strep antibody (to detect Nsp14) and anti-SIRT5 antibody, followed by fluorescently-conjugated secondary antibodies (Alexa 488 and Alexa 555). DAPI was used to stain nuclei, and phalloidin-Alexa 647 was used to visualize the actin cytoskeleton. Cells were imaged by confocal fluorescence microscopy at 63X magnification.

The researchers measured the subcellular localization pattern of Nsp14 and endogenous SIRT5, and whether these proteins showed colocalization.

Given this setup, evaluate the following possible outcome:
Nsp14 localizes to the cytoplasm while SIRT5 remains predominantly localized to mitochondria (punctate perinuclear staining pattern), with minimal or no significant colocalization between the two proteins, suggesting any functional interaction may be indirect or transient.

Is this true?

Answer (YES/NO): NO